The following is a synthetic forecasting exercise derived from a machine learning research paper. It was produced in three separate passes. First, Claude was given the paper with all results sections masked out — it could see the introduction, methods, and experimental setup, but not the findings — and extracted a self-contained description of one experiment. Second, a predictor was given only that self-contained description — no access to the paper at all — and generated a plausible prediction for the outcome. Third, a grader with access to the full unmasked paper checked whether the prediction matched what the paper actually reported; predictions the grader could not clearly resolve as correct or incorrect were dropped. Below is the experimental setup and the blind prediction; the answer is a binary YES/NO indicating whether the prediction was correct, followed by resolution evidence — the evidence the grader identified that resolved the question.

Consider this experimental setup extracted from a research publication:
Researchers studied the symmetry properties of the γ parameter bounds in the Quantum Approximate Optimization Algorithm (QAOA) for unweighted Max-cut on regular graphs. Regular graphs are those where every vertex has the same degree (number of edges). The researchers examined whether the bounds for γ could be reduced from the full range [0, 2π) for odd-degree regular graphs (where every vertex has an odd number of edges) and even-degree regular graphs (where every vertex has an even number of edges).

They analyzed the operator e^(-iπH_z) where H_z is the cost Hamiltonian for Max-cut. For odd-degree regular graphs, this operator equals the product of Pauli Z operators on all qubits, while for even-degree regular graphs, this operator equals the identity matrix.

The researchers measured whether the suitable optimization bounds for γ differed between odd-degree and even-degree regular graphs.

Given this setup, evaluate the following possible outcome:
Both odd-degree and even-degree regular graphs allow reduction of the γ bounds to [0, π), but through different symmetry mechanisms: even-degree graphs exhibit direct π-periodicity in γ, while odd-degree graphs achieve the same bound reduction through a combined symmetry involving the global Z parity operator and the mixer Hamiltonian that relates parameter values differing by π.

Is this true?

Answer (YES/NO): NO